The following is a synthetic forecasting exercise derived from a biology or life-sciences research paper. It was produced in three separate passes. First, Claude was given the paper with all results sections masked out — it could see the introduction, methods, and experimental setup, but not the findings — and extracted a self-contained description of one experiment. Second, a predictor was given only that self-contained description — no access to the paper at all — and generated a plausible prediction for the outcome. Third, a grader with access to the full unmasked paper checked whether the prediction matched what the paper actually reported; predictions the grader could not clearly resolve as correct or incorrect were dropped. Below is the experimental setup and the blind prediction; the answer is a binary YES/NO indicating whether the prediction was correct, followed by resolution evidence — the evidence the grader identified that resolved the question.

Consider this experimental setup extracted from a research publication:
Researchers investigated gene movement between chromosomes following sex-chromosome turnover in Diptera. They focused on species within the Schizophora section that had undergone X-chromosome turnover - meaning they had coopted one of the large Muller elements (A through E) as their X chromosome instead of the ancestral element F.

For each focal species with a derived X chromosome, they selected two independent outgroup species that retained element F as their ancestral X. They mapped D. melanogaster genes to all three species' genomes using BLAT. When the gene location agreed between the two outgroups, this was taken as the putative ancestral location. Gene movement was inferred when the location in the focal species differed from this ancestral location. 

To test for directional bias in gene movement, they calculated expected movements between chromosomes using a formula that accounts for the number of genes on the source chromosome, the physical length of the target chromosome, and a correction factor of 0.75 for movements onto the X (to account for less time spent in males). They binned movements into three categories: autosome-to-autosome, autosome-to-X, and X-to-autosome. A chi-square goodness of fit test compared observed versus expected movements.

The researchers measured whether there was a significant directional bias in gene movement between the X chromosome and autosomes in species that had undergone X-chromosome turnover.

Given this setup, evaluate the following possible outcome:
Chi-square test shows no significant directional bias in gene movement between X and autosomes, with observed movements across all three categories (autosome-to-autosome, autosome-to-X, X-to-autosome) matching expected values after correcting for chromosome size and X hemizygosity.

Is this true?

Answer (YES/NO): NO